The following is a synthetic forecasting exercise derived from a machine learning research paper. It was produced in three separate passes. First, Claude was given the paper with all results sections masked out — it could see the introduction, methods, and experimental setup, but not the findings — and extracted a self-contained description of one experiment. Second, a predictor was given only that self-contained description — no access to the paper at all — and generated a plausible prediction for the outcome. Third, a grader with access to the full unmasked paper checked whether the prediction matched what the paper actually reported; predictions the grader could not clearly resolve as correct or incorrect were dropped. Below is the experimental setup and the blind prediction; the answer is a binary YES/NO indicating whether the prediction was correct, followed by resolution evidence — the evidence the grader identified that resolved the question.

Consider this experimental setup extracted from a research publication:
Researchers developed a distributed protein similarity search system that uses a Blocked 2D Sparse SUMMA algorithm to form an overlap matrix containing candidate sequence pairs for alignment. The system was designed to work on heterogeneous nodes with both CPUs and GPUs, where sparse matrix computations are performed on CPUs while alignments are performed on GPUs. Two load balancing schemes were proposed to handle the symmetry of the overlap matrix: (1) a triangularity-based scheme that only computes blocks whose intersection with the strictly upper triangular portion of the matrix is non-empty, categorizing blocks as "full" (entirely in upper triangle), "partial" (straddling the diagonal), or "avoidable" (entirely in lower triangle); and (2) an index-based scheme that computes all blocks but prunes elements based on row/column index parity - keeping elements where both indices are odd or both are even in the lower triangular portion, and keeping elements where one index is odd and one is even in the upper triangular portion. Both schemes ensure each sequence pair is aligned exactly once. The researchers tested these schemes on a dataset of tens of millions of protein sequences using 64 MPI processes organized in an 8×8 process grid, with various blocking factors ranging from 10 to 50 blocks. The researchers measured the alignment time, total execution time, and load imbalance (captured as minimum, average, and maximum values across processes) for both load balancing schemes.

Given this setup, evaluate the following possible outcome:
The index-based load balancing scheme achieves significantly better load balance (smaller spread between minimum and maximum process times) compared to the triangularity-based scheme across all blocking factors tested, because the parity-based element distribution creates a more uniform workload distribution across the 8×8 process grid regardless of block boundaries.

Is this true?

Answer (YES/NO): YES